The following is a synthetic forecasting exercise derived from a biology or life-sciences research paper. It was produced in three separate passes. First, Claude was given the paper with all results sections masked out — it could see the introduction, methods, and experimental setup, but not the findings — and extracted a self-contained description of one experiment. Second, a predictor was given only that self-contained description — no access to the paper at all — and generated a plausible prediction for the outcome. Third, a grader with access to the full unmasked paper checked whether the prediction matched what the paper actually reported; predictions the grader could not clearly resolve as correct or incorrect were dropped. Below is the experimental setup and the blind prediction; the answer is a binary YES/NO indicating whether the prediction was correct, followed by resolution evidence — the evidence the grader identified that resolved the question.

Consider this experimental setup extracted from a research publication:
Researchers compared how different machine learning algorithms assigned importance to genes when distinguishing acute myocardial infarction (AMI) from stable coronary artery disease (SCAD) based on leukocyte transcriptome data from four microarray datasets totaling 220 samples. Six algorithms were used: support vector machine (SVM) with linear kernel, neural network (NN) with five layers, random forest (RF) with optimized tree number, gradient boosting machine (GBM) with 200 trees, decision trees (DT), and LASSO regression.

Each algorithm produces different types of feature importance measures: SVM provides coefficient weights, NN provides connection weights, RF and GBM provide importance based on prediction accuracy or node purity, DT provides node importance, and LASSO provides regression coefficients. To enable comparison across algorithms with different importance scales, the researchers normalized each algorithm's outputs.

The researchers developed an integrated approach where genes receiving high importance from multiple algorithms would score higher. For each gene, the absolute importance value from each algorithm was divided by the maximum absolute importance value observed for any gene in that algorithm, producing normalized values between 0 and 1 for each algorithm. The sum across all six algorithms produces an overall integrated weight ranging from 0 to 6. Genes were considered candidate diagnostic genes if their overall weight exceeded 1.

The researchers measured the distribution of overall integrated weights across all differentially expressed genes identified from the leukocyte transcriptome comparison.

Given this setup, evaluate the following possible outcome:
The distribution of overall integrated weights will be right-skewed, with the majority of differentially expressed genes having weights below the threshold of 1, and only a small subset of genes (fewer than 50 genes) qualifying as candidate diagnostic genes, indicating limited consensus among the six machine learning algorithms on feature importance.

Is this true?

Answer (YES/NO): NO